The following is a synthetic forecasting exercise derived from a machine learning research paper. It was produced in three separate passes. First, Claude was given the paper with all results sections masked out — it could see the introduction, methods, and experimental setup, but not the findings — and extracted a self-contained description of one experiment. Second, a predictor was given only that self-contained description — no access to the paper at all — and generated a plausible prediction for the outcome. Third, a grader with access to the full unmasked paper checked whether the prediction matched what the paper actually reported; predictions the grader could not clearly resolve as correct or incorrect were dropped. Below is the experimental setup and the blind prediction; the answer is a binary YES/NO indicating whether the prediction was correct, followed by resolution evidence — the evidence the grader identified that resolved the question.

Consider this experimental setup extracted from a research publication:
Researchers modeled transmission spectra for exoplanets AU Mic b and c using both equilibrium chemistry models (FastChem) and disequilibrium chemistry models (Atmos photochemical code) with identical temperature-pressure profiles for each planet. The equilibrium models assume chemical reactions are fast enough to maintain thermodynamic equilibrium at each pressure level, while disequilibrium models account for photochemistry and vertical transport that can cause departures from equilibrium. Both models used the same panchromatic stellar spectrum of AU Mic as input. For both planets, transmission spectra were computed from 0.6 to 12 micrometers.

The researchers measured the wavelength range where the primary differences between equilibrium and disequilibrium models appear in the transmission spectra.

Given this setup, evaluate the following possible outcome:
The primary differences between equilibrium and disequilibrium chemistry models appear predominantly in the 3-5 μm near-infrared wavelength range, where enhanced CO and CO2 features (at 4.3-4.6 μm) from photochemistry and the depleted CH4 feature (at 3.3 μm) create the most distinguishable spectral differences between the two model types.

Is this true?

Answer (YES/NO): NO